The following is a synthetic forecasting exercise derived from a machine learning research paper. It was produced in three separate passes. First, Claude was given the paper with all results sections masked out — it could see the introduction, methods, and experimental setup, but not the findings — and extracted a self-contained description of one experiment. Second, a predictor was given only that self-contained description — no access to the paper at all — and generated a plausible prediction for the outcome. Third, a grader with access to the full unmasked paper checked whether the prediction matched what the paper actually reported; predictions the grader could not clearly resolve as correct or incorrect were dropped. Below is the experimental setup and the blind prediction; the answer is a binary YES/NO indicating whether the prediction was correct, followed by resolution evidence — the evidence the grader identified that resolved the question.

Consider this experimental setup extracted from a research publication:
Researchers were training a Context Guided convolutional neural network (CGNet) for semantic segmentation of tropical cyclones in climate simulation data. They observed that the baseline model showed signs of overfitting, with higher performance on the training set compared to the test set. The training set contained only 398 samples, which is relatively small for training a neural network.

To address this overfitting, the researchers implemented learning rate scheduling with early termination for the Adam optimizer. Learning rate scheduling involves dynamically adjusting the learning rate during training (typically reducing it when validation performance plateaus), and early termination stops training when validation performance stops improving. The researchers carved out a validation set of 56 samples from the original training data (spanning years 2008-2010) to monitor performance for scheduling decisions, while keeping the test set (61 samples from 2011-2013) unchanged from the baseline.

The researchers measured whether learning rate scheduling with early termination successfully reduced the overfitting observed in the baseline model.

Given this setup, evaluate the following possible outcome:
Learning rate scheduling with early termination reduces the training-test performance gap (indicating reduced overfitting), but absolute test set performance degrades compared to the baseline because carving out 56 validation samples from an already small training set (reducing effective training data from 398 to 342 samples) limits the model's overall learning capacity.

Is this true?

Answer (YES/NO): NO